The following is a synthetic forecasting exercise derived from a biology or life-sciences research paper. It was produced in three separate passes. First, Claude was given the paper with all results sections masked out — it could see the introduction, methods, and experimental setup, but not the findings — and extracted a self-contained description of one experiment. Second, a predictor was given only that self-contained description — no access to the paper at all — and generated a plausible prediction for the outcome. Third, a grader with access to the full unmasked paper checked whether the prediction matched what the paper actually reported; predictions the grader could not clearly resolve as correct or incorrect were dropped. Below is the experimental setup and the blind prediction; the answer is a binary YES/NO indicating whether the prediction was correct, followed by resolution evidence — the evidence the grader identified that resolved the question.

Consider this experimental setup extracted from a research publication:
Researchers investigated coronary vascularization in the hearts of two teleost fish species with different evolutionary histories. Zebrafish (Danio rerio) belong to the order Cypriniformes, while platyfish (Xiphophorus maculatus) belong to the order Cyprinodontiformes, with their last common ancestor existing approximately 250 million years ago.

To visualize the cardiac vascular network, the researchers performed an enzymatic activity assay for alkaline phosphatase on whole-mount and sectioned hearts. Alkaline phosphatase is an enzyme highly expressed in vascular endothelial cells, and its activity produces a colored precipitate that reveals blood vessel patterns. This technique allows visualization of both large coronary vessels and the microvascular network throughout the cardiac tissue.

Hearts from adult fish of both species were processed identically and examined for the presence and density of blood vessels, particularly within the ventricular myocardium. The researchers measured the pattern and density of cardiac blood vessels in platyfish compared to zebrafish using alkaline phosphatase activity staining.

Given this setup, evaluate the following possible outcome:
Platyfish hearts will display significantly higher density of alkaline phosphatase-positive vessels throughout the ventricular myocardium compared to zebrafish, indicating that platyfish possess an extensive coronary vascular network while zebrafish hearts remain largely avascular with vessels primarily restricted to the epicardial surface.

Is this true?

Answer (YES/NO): NO